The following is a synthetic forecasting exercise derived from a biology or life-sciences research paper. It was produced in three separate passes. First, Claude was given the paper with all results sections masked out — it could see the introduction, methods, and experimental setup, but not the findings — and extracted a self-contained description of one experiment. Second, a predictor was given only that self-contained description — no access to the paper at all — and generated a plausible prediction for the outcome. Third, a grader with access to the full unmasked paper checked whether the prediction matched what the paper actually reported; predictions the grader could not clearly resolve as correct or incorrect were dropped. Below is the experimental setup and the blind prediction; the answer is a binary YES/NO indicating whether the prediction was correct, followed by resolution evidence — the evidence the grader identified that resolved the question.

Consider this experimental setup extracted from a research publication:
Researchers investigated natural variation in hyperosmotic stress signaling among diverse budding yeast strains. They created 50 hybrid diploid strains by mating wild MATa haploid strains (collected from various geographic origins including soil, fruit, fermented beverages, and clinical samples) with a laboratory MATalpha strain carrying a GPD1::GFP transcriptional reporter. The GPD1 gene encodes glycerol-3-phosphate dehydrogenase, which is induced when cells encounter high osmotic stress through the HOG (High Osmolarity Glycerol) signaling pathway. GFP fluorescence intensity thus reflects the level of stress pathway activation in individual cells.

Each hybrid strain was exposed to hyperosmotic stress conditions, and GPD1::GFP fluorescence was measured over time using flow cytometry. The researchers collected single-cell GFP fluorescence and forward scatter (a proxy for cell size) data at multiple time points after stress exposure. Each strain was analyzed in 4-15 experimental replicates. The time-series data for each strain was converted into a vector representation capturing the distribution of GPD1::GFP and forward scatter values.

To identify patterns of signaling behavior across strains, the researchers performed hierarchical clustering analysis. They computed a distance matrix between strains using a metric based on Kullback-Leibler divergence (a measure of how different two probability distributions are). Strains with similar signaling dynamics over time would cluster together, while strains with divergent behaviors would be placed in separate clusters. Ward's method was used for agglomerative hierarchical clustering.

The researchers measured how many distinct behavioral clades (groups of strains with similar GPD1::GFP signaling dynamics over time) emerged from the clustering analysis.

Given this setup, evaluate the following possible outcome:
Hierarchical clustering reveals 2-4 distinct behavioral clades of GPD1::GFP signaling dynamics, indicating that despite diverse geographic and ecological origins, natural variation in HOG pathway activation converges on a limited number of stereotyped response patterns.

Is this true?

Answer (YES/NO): NO